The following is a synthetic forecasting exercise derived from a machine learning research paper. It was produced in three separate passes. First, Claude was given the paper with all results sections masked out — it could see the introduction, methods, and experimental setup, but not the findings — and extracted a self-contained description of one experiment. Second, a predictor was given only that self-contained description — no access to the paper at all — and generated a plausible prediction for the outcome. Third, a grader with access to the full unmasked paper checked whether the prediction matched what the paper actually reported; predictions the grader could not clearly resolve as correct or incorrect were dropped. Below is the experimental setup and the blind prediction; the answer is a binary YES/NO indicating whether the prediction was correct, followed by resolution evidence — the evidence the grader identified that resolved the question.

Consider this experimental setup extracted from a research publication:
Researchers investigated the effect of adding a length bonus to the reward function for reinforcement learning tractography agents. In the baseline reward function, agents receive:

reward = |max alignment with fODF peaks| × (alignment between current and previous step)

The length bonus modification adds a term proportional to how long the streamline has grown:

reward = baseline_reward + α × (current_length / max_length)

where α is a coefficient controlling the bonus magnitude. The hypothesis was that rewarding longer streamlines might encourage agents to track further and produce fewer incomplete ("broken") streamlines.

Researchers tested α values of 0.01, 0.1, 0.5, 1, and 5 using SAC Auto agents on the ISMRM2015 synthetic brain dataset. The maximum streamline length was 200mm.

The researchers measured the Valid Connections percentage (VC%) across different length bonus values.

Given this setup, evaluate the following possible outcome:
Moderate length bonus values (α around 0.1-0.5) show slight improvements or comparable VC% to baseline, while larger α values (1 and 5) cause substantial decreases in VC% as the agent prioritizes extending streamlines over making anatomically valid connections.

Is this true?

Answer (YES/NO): NO